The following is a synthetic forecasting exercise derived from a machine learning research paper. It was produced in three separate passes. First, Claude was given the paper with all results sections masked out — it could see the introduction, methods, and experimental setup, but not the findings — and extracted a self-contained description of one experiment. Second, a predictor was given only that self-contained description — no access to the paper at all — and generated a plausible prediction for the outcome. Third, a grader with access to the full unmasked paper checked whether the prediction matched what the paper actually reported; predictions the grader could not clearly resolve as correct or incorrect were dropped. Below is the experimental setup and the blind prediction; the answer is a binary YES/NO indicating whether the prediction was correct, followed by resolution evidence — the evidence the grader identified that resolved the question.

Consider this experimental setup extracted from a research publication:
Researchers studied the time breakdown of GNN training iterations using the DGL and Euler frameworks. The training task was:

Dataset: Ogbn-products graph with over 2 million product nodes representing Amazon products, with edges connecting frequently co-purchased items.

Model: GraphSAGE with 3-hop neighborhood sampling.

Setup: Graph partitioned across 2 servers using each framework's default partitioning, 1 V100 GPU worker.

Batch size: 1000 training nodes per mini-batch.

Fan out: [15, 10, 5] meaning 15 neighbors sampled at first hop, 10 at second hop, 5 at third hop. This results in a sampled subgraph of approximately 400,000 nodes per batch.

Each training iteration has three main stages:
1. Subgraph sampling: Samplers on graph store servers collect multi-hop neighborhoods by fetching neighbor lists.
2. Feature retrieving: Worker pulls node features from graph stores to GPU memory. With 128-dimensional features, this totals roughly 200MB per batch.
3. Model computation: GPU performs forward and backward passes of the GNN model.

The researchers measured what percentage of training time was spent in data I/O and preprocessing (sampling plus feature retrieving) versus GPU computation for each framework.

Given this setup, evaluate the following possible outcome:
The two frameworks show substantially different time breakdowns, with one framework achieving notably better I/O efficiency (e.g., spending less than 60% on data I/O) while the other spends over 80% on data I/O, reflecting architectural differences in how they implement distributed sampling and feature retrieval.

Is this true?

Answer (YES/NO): NO